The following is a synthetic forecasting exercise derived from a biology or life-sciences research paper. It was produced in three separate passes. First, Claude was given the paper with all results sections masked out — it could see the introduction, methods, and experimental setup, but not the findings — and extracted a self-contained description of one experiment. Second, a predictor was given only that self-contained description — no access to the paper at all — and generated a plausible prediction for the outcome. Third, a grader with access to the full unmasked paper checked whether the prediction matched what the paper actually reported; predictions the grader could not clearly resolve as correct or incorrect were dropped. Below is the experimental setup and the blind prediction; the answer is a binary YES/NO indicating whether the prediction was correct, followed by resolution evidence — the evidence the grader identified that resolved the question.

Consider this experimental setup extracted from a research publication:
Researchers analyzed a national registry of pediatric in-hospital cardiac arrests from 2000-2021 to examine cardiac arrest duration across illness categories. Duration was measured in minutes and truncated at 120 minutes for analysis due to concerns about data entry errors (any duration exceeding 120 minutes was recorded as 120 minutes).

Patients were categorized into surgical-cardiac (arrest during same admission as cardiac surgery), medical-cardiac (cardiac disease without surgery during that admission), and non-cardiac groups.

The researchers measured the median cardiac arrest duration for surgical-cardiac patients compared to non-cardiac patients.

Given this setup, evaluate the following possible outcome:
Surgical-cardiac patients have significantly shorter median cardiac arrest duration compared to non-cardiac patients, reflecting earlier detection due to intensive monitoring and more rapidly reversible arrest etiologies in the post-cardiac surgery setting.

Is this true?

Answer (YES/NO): NO